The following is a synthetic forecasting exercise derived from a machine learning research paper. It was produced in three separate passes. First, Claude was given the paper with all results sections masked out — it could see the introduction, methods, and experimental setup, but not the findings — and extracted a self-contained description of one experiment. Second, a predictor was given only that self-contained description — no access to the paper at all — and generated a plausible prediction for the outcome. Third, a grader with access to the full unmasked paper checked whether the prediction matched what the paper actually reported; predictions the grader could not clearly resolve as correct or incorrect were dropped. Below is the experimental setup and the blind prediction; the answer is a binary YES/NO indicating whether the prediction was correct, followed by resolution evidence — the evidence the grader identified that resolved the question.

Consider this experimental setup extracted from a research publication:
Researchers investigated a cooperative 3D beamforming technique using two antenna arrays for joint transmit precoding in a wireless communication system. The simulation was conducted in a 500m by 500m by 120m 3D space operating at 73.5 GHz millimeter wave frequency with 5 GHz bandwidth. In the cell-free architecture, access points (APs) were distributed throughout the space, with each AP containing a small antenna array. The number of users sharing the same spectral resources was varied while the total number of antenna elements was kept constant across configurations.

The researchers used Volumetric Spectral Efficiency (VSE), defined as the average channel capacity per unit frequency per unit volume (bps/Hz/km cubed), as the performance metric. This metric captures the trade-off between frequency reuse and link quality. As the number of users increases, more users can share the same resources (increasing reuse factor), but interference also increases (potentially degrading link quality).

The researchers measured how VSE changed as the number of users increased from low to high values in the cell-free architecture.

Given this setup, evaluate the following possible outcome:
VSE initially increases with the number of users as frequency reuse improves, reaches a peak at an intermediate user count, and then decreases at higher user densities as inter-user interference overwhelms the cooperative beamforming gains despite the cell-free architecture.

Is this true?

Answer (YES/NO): YES